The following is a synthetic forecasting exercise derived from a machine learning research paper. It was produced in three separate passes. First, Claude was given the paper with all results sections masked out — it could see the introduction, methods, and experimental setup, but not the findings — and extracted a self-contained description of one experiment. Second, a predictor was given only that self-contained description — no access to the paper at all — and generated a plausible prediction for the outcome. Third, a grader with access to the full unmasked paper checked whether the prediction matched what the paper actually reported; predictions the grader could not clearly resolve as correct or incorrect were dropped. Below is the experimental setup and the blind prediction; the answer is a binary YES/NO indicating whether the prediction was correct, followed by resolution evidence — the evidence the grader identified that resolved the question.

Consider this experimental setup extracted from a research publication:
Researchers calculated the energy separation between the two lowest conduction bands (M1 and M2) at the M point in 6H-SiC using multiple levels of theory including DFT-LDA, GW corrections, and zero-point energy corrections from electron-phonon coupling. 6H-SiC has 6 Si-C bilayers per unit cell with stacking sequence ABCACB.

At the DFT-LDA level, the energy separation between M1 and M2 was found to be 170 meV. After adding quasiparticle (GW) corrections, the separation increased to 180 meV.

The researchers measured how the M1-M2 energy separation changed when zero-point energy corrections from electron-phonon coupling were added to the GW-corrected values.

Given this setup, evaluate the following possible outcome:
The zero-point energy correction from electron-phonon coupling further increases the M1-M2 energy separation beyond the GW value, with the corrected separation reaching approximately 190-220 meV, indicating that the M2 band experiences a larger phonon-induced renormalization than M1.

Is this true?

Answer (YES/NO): NO